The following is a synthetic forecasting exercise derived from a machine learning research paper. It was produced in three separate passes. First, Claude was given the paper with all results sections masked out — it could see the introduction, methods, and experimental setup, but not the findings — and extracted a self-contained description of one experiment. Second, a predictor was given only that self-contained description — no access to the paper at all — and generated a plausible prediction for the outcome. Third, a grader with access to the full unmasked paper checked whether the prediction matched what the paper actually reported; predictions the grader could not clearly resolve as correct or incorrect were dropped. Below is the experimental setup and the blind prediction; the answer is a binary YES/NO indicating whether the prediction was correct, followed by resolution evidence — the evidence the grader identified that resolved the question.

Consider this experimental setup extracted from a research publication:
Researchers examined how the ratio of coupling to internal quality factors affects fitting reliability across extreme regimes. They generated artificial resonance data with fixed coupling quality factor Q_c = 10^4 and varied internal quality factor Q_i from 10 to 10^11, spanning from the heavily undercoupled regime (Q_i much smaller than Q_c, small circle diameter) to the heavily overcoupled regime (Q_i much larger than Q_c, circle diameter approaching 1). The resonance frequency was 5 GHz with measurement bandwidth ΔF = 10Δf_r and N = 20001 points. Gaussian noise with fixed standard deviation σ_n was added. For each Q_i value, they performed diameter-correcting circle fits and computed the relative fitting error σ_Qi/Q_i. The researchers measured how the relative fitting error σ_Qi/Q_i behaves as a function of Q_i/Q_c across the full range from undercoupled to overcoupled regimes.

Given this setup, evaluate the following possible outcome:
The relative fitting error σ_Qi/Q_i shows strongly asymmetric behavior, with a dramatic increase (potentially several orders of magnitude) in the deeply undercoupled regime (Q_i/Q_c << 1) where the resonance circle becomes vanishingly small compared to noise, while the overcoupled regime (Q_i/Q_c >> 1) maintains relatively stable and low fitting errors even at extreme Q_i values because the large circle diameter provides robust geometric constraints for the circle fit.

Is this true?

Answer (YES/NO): NO